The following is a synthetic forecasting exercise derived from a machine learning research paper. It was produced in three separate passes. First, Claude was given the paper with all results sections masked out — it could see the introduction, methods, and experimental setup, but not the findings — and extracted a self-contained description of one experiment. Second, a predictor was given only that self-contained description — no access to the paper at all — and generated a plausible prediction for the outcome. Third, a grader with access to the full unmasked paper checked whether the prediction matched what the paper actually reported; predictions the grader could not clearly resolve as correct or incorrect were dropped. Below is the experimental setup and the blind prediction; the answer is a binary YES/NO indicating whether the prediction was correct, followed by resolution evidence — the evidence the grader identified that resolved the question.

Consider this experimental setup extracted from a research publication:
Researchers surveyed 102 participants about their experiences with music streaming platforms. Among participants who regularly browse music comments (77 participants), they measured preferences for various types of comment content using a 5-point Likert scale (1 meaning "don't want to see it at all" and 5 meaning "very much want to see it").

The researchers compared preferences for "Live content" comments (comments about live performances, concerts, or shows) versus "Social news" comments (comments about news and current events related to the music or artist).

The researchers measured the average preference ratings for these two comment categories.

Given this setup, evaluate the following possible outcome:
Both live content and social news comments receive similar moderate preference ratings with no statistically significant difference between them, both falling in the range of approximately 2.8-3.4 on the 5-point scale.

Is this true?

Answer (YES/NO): NO